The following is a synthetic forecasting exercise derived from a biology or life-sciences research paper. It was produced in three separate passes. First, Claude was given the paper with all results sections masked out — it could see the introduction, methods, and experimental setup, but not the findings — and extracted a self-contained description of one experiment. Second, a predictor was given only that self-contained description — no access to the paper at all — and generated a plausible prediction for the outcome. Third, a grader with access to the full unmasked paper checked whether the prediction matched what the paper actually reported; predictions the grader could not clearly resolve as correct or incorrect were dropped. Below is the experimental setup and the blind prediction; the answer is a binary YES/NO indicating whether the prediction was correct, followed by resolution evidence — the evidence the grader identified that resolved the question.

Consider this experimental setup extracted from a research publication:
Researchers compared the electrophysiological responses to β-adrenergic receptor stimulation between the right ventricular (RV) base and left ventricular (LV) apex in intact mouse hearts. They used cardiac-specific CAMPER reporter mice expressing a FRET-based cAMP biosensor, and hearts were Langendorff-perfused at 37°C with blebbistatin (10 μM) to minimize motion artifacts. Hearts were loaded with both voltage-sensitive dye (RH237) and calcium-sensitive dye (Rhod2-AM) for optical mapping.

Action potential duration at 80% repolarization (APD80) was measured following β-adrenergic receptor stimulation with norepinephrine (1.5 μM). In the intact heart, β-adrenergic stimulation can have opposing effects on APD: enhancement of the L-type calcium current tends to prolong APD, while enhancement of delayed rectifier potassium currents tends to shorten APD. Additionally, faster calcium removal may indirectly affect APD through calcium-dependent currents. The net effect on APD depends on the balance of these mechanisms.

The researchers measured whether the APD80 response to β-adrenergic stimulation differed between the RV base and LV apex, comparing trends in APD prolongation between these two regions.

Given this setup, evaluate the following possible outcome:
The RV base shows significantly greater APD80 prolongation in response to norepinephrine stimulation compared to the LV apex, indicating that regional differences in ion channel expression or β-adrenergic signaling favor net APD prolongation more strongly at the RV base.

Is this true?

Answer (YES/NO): NO